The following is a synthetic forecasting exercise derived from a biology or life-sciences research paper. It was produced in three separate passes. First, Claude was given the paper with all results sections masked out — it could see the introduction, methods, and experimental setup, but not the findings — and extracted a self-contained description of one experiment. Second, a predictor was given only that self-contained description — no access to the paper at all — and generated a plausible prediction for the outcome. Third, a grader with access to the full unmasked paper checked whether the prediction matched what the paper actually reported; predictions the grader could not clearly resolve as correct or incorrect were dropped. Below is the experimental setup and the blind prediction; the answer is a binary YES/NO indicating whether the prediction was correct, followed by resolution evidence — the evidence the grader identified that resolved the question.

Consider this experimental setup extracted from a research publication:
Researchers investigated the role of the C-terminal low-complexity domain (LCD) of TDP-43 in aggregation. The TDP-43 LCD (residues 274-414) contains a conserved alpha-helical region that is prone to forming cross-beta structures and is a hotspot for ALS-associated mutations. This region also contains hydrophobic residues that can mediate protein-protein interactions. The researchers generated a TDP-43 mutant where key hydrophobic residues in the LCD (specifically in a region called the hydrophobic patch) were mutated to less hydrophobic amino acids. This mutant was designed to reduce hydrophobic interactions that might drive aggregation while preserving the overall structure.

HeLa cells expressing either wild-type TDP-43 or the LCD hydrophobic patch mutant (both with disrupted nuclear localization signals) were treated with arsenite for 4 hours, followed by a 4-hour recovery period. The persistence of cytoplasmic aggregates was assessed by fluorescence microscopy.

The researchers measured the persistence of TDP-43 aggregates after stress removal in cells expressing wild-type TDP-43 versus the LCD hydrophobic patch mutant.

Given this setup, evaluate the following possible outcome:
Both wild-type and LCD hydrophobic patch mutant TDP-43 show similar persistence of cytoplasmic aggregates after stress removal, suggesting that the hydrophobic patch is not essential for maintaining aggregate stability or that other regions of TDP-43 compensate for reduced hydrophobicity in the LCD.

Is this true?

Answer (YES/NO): NO